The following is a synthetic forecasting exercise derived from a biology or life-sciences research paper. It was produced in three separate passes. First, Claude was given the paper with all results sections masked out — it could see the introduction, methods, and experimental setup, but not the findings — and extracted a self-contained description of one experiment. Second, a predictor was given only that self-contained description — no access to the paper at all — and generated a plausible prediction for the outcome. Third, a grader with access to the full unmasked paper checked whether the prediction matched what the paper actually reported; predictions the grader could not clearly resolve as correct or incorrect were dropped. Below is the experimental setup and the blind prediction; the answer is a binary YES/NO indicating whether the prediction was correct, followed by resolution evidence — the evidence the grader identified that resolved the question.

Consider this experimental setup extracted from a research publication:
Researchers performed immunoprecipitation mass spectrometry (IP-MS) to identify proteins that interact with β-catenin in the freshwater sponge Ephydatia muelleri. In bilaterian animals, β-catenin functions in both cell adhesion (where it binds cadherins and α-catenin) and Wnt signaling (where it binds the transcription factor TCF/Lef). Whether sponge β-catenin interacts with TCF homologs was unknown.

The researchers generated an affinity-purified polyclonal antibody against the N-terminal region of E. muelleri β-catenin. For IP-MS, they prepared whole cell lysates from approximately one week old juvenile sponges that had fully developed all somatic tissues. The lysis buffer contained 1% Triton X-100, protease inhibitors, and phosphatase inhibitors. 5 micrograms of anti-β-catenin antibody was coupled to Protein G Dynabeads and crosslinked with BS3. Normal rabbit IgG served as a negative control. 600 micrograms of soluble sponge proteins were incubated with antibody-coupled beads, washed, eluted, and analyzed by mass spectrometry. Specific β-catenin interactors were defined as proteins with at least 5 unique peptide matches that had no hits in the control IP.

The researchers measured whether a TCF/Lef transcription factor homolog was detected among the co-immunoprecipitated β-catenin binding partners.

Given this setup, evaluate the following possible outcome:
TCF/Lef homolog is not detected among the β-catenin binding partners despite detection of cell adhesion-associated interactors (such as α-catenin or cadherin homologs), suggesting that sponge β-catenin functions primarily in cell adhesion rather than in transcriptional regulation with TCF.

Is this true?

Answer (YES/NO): NO